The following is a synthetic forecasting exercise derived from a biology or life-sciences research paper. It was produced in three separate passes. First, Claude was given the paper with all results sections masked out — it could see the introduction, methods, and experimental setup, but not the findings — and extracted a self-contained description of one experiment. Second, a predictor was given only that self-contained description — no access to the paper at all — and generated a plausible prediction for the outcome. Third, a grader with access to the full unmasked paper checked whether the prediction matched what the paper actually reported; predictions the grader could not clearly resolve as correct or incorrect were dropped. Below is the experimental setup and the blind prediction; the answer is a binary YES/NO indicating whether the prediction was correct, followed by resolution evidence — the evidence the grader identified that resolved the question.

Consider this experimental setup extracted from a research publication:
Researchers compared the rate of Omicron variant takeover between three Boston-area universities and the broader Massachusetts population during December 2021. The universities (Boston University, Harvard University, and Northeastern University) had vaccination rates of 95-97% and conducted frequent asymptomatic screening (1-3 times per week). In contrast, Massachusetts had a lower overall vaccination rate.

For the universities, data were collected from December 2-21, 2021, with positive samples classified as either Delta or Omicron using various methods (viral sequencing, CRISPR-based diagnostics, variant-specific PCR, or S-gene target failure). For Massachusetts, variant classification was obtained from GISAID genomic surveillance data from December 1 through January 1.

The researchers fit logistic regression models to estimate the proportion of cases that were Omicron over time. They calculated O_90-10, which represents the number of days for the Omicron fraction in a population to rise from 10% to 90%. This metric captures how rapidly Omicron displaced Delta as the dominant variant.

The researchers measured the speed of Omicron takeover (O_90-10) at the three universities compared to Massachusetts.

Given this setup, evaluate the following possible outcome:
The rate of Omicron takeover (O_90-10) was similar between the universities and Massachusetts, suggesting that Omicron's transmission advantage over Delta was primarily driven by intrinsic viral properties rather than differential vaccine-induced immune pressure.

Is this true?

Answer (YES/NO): NO